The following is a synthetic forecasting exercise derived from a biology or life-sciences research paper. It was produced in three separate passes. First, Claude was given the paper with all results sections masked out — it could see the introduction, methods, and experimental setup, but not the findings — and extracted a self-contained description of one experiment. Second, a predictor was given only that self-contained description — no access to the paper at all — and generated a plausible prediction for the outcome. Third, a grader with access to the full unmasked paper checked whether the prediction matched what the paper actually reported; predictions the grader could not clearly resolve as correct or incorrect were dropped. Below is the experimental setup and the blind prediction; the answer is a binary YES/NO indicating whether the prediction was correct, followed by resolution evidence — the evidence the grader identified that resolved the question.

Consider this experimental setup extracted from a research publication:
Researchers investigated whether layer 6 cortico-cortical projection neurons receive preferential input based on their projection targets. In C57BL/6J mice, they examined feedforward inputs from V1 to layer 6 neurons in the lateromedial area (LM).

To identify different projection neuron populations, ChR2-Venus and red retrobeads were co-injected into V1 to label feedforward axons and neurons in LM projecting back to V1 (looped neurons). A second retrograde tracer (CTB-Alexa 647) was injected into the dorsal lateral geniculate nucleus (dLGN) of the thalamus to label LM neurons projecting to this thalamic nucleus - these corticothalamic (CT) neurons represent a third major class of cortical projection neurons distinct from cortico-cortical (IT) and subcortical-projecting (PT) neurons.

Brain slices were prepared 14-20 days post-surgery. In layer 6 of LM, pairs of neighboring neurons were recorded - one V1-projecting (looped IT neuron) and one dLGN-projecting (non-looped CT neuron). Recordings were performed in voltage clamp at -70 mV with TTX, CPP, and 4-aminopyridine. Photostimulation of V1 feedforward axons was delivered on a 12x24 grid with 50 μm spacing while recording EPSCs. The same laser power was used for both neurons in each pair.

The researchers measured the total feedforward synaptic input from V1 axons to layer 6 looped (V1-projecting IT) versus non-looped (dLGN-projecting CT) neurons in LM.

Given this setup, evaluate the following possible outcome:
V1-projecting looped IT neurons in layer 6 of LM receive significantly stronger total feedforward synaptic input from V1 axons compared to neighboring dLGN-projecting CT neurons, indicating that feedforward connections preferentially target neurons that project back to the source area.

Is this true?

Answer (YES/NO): YES